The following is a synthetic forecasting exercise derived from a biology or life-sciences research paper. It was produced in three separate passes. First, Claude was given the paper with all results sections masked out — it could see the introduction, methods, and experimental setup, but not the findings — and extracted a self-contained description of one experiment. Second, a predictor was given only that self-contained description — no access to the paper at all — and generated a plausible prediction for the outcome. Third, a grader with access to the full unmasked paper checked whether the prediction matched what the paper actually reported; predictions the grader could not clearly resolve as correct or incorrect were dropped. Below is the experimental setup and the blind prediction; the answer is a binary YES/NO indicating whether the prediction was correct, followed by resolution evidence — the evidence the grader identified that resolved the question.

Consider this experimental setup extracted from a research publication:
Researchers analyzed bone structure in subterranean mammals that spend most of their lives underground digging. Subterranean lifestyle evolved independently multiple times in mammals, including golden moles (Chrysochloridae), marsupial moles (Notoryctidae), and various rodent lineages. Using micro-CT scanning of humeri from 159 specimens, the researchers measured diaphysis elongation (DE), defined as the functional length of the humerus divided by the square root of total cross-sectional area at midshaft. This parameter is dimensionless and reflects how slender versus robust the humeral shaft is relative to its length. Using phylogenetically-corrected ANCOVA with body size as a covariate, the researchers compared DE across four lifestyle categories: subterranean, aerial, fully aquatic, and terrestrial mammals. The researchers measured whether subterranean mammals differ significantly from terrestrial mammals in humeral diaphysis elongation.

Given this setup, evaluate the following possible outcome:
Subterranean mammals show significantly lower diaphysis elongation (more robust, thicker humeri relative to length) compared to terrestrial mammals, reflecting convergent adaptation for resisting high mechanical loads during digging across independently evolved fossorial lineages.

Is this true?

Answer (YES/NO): NO